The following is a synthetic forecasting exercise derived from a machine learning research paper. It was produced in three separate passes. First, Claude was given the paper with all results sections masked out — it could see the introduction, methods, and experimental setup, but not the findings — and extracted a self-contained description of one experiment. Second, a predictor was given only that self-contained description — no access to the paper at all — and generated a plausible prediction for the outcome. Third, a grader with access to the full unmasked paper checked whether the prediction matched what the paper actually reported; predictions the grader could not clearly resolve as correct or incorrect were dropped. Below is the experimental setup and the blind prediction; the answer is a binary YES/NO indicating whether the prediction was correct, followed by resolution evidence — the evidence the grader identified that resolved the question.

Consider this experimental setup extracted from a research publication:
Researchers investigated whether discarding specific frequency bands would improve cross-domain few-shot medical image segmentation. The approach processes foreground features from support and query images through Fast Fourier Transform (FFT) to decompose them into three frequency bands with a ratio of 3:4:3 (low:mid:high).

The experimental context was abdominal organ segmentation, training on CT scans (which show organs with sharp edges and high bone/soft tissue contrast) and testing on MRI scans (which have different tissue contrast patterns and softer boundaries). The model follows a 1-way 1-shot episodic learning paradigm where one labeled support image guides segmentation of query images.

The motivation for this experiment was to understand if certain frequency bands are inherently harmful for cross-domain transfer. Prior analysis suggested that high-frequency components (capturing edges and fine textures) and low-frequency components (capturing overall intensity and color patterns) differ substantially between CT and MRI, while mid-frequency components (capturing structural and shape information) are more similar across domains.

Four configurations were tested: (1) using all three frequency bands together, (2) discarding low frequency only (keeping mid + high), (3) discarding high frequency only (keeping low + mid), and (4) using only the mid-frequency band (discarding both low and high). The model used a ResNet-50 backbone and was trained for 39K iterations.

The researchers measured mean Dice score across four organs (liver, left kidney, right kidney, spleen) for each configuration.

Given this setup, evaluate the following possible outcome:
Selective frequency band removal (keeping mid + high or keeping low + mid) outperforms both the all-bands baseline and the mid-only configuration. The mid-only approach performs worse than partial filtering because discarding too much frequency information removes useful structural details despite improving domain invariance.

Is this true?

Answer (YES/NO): NO